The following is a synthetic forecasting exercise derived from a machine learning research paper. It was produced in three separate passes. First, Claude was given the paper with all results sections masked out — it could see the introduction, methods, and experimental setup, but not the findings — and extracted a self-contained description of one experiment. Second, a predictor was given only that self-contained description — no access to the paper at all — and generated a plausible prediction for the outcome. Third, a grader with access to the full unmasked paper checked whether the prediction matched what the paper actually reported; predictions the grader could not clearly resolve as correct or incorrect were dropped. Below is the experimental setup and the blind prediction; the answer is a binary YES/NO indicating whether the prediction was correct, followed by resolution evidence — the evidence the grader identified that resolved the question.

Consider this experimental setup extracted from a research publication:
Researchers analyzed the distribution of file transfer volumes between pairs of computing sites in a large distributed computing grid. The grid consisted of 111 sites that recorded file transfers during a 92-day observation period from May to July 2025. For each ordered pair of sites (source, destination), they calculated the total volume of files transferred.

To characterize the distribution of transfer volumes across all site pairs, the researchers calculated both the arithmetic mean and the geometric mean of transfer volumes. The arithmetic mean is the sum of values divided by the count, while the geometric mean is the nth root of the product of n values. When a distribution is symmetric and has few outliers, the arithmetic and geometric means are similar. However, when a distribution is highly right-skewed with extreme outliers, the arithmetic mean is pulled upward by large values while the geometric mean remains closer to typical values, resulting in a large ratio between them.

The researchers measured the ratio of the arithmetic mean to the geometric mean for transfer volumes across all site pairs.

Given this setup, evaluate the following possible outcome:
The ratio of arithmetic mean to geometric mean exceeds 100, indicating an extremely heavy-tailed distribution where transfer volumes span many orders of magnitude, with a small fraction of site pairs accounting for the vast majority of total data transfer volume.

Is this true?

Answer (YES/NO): NO